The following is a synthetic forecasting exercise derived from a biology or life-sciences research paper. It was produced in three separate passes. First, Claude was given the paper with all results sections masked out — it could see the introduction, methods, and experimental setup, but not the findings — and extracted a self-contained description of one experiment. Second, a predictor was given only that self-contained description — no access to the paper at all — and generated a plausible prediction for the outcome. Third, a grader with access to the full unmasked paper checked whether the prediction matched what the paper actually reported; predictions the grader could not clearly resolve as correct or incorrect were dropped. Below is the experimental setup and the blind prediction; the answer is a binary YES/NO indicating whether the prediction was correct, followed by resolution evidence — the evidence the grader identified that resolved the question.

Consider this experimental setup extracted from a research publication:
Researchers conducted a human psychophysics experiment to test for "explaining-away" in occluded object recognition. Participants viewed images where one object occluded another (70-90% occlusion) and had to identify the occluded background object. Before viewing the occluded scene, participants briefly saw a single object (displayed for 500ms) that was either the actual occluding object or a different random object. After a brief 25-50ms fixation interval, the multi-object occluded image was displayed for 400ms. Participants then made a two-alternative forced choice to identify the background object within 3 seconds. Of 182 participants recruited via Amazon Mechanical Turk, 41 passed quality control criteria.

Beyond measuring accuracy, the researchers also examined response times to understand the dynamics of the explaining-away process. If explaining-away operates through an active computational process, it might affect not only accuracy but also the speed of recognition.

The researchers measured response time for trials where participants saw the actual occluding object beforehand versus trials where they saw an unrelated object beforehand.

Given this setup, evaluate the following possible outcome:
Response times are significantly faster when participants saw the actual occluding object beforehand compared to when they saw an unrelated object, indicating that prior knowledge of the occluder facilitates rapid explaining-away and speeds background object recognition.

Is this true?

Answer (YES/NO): YES